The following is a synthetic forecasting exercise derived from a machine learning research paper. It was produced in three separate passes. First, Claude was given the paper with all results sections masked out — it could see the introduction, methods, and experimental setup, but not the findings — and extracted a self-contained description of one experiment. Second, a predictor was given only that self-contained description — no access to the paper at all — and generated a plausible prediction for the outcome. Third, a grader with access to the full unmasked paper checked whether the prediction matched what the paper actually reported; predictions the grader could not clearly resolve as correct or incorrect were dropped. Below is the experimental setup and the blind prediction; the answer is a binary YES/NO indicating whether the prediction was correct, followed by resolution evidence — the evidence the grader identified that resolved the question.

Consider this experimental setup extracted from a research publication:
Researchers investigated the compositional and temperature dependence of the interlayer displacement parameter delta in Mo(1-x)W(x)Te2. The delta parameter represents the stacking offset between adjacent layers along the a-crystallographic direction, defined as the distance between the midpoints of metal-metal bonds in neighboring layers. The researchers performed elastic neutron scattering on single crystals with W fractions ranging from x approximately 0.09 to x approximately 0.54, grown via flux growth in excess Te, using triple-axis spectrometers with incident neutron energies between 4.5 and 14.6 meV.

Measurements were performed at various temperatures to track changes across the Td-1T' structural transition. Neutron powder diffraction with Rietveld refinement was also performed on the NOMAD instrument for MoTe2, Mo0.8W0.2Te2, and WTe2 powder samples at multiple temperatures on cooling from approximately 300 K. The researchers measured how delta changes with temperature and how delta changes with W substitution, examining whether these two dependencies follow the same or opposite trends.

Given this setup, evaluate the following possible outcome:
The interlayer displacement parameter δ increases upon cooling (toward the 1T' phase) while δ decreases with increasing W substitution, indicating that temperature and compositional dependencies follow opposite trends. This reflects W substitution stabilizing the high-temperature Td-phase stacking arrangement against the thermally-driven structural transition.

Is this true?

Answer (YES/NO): NO